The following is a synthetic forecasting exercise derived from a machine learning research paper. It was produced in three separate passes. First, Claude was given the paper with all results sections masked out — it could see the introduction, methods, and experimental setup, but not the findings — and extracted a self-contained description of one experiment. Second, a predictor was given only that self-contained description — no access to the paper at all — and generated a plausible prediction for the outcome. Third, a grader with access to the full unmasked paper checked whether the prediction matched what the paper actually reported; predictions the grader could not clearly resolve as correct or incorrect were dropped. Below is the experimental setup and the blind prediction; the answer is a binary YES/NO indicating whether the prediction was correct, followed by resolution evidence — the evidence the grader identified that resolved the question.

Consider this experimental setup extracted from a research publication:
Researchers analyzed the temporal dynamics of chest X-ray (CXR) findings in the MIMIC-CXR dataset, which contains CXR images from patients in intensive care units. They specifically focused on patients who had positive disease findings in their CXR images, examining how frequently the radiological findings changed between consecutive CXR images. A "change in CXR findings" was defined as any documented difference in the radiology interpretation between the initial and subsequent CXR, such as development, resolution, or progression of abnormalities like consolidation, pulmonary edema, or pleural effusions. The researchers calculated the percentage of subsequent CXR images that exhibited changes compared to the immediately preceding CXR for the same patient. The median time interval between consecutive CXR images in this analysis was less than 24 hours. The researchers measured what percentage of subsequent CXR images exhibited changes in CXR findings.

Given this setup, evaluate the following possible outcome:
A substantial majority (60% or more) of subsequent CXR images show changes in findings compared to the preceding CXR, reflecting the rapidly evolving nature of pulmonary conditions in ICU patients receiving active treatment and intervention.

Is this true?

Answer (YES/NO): YES